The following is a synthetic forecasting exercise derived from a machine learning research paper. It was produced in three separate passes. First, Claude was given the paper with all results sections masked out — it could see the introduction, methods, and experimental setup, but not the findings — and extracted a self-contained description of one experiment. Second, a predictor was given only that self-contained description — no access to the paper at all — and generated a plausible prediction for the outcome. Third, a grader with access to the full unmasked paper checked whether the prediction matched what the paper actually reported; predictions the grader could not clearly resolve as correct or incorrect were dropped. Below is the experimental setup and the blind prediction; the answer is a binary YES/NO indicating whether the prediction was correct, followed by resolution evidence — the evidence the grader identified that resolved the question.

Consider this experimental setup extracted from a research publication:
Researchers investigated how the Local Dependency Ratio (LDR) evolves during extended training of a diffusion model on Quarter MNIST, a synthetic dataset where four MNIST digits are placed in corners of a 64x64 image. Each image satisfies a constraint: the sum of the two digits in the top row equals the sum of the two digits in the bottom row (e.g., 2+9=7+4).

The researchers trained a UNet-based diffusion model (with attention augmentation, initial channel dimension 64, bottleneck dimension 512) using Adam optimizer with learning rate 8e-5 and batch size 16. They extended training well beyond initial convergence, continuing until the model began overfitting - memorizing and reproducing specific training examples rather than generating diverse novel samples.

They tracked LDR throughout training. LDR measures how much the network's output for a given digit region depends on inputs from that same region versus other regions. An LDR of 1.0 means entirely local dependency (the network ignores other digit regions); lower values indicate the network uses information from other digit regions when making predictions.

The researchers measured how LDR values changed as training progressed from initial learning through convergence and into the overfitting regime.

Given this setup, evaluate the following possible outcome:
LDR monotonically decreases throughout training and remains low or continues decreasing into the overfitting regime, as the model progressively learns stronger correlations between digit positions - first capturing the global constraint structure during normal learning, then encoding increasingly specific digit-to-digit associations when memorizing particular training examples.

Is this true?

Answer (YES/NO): NO